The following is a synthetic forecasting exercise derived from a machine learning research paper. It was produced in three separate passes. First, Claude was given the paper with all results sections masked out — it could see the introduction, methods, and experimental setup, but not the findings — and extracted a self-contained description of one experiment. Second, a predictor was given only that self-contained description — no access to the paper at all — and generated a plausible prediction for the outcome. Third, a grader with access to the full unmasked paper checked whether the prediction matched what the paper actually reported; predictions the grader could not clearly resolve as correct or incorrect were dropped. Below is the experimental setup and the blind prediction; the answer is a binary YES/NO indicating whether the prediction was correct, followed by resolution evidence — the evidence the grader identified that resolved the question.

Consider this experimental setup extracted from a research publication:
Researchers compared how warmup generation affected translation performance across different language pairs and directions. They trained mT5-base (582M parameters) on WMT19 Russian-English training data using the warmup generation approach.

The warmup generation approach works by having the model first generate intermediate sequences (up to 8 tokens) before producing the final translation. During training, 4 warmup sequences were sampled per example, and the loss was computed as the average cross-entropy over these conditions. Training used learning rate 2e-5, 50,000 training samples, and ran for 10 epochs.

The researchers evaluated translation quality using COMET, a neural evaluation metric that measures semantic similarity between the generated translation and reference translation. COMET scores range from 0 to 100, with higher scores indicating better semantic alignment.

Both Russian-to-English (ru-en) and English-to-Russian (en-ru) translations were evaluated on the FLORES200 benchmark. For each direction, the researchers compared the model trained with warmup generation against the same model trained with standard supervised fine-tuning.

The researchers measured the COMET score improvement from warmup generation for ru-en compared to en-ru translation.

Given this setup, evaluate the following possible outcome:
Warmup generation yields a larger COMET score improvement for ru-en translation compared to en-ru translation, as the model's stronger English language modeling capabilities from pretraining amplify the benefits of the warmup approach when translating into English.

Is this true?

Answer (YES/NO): NO